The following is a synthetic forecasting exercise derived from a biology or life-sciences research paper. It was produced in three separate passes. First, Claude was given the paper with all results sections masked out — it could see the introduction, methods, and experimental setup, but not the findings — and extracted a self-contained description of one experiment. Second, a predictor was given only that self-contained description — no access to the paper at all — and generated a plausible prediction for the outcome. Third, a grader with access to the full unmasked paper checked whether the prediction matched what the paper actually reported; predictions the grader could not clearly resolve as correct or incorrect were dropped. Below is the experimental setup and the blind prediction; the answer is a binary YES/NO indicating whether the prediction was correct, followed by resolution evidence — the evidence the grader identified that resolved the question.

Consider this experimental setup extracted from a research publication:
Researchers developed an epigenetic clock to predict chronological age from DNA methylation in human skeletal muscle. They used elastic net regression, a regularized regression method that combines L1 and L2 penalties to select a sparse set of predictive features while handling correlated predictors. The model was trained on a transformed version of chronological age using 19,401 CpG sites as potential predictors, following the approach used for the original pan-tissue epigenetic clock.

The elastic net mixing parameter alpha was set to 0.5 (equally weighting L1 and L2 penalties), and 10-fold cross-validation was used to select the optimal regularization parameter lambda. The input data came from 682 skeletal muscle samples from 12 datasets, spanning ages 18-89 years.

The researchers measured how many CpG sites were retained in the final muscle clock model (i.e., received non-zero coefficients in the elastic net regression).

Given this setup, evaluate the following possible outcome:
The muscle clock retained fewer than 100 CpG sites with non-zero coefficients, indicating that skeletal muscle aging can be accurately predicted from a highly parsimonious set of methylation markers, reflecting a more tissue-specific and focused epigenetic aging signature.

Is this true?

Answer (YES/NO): NO